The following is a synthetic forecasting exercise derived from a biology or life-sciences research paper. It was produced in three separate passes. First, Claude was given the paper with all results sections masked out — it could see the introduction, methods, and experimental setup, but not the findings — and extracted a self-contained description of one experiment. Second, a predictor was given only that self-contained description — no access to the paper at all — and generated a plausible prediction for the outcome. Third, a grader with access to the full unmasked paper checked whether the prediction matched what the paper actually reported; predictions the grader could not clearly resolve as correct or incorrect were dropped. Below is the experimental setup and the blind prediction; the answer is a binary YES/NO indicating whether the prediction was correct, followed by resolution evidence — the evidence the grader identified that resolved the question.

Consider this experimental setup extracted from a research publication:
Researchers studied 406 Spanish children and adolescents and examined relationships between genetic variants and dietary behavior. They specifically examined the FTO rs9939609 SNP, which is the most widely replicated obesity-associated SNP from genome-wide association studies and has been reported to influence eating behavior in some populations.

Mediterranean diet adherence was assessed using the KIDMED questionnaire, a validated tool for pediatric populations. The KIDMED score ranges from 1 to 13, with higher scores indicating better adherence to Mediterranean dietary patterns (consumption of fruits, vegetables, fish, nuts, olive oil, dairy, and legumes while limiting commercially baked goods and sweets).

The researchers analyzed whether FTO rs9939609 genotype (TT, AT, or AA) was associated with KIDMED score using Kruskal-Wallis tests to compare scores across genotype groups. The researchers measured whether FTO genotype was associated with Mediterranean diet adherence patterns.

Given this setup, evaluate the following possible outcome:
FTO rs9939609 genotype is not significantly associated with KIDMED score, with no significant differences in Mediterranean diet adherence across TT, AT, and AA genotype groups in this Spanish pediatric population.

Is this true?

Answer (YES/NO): NO